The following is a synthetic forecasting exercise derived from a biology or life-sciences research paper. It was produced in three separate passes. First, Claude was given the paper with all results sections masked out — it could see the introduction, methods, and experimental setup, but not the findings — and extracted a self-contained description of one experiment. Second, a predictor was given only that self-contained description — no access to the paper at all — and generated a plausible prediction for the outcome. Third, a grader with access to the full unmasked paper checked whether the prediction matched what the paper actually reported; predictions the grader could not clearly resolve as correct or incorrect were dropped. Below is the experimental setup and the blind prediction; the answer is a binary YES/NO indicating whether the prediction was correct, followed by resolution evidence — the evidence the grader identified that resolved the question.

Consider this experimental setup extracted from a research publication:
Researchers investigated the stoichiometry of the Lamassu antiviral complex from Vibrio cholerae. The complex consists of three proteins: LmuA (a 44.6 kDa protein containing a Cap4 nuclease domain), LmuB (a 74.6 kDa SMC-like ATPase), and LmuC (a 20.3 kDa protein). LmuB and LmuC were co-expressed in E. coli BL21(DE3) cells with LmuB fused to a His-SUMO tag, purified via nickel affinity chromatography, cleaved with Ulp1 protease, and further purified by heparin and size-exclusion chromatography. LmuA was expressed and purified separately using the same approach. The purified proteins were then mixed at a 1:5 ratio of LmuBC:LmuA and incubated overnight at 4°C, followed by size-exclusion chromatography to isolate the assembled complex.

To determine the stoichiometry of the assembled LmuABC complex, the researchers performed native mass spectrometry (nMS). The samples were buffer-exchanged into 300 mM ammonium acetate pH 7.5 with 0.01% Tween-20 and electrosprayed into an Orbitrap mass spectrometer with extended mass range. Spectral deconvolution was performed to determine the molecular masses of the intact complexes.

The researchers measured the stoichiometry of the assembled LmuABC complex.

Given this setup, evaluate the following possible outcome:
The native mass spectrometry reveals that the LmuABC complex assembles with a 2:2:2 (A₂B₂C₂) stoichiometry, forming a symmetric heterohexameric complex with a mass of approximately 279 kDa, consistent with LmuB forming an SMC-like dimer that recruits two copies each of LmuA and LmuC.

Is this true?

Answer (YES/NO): NO